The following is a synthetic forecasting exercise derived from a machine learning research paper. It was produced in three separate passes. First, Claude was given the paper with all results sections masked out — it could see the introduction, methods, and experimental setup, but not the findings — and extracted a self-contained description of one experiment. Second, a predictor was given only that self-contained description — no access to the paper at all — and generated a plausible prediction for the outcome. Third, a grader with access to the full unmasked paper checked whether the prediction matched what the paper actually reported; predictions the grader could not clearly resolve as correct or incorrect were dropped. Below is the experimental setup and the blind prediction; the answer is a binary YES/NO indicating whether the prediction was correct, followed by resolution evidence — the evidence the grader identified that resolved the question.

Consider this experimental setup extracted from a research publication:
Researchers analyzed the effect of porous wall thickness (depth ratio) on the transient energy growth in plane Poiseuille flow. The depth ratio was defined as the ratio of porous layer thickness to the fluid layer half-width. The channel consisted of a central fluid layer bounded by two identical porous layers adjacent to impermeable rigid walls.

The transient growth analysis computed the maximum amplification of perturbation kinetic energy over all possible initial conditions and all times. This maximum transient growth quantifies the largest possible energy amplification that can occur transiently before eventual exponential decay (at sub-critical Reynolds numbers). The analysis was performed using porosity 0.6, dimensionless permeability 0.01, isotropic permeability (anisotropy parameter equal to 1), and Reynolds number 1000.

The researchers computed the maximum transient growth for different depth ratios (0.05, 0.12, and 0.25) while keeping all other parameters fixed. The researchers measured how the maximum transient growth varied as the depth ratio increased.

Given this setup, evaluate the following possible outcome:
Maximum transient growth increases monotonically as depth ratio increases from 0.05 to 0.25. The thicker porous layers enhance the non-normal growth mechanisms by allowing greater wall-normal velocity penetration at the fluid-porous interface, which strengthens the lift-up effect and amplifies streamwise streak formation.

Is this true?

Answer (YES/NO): YES